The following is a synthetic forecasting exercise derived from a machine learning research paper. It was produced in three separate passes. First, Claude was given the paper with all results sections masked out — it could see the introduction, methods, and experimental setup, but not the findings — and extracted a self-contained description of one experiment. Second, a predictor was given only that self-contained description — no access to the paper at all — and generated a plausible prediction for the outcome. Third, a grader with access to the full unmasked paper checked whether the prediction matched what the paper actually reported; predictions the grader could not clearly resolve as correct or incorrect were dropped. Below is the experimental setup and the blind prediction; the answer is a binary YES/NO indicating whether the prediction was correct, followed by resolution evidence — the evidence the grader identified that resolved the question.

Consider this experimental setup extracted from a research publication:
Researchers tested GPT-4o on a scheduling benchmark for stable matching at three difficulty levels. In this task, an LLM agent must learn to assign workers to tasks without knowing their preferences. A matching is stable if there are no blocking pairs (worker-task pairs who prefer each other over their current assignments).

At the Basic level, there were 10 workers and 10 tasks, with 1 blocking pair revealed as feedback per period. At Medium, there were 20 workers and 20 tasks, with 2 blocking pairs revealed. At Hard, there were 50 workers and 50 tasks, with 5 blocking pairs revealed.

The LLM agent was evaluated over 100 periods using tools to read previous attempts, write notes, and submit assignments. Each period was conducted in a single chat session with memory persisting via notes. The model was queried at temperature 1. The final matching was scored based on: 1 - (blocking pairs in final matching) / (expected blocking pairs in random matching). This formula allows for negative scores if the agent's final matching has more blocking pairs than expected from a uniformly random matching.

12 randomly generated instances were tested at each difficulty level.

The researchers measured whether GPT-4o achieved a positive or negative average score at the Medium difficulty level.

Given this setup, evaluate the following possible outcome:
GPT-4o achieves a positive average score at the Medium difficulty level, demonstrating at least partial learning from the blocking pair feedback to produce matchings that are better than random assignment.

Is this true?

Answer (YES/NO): NO